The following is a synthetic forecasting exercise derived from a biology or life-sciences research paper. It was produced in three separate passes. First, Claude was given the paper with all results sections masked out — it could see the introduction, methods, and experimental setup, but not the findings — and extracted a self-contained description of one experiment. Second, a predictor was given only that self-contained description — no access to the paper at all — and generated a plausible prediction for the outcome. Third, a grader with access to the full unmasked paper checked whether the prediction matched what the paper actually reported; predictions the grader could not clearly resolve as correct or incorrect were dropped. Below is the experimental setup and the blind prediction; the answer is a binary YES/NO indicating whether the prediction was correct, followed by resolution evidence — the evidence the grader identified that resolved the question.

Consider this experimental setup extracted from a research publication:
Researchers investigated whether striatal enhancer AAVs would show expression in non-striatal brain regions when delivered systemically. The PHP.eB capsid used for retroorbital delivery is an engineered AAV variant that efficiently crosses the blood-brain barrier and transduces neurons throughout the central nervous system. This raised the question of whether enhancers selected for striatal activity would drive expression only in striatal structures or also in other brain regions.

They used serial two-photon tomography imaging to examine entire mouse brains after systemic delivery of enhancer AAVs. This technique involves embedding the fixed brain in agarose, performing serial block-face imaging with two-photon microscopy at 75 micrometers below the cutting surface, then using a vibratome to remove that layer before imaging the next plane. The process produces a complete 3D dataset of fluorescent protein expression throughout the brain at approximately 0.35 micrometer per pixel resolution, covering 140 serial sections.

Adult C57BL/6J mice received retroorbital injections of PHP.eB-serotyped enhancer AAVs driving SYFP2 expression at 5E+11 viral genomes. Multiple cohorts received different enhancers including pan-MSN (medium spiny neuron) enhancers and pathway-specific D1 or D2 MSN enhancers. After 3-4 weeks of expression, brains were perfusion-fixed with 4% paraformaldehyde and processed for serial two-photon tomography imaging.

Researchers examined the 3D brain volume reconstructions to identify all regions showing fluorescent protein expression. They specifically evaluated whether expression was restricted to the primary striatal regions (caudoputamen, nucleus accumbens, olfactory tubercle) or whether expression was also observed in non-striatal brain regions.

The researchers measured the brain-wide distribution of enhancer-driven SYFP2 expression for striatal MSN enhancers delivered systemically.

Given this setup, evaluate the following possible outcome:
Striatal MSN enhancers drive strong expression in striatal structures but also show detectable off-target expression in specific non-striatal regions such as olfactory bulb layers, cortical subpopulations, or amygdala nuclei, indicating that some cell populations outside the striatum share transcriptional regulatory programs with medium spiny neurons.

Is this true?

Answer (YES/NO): NO